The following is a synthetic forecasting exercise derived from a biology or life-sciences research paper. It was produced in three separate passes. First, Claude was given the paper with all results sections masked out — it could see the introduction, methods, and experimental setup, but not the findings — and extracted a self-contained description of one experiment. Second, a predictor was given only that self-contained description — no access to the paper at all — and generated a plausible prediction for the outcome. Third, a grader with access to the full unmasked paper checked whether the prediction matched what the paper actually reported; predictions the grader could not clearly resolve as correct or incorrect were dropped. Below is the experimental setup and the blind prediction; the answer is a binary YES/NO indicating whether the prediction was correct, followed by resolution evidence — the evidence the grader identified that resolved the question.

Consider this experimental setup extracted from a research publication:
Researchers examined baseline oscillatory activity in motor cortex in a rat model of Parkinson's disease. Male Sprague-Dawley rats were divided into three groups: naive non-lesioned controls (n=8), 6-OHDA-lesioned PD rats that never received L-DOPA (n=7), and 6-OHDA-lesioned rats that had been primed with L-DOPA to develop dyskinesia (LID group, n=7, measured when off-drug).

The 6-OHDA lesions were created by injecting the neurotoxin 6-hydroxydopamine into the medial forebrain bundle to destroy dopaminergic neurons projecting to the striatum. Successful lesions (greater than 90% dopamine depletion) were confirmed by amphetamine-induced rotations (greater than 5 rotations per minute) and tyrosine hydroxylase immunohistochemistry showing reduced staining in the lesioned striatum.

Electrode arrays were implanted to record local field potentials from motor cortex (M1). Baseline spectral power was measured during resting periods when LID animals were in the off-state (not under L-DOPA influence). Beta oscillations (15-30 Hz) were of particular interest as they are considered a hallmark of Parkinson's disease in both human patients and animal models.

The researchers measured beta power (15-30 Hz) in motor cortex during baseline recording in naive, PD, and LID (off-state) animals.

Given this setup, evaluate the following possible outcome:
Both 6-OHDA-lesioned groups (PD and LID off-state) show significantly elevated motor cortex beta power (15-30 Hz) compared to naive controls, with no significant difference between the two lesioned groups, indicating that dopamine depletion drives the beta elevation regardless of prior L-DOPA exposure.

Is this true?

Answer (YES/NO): YES